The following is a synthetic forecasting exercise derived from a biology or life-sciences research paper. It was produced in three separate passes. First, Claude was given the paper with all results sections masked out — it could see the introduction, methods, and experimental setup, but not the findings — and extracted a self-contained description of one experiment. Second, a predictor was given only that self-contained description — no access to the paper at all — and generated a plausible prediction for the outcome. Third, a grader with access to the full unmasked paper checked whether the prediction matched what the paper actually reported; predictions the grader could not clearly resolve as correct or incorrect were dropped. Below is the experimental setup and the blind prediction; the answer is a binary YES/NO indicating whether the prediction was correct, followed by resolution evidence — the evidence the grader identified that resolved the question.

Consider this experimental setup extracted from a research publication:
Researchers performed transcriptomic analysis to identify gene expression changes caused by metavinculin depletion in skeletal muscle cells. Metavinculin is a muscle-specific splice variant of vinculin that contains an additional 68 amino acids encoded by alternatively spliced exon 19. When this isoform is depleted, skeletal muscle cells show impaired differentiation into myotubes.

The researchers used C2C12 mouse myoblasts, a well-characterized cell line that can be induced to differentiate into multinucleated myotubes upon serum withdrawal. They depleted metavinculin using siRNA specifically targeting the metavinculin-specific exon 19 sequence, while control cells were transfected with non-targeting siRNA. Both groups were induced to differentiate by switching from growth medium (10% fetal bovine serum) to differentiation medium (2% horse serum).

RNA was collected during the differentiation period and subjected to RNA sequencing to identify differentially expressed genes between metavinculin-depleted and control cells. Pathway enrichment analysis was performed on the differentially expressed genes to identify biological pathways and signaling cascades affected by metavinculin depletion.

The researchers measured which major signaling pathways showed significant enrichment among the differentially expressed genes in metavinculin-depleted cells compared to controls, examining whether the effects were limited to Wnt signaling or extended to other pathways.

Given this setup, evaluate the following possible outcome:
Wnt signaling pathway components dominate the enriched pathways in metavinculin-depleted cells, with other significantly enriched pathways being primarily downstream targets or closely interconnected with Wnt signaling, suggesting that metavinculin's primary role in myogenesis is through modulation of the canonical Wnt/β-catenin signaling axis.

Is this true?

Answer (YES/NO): NO